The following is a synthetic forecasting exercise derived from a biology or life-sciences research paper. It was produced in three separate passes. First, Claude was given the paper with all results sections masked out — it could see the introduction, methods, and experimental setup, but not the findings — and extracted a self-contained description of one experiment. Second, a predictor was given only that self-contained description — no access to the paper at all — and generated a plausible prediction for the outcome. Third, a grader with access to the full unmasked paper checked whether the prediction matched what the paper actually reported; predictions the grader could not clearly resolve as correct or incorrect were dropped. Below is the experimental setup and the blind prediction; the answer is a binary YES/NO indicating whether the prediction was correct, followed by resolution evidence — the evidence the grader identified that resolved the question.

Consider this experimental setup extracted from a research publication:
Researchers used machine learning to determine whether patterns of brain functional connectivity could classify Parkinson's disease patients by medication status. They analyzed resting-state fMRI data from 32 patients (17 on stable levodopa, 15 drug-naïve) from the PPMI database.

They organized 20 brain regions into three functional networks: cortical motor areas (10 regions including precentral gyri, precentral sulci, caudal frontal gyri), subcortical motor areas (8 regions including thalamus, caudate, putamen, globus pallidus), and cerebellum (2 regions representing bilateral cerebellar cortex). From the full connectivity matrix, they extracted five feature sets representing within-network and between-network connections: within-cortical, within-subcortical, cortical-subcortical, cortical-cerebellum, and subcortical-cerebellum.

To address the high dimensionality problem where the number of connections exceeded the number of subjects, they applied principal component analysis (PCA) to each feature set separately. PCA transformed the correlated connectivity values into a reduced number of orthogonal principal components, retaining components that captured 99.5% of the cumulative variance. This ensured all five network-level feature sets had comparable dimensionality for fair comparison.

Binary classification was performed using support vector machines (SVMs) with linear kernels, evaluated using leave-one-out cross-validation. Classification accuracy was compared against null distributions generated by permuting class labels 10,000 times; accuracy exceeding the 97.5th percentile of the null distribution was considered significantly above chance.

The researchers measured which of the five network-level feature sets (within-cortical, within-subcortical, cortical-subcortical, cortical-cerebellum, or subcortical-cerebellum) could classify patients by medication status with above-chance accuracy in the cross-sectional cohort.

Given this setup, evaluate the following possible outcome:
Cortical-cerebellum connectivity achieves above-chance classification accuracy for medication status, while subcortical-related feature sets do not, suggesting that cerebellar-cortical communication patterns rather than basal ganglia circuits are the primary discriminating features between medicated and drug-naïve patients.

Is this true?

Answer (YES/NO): NO